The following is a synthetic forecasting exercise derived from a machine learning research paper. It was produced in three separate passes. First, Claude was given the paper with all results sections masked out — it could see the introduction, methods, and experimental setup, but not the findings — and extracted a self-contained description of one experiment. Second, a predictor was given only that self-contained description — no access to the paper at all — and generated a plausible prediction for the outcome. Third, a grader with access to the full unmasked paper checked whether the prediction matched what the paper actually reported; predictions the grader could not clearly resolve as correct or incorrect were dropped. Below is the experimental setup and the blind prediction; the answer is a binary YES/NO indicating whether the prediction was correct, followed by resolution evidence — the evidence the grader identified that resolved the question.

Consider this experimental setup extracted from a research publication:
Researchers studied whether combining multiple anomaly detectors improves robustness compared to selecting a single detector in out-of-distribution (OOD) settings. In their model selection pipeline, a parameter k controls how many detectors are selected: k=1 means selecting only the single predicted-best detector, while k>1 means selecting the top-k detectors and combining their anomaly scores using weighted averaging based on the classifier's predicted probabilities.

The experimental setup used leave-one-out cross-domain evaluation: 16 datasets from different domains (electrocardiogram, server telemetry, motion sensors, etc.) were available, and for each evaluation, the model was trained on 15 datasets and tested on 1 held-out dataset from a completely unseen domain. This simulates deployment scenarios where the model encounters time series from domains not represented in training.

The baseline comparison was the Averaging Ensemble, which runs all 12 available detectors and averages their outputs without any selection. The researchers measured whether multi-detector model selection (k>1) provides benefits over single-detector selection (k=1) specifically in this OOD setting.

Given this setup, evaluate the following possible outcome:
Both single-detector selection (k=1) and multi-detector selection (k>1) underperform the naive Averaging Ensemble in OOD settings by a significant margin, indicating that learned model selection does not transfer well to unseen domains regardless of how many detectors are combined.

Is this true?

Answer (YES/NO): NO